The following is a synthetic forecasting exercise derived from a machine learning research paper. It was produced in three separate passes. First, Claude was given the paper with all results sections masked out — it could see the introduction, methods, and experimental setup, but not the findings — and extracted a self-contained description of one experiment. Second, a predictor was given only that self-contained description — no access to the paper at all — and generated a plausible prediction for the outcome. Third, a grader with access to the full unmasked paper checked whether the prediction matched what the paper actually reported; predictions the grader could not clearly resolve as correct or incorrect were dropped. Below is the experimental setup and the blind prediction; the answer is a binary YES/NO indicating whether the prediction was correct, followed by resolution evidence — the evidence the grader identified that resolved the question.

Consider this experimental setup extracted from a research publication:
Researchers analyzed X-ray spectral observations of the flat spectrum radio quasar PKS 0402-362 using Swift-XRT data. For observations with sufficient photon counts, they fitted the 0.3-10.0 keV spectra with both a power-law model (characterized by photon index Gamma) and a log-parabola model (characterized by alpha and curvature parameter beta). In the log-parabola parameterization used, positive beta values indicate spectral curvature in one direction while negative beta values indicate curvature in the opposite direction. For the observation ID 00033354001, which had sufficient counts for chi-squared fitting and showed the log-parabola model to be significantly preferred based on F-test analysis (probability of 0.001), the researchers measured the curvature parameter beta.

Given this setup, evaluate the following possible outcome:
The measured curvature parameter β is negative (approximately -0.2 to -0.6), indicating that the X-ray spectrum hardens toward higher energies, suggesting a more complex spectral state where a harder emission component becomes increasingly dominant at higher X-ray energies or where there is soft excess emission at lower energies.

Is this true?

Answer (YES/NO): NO